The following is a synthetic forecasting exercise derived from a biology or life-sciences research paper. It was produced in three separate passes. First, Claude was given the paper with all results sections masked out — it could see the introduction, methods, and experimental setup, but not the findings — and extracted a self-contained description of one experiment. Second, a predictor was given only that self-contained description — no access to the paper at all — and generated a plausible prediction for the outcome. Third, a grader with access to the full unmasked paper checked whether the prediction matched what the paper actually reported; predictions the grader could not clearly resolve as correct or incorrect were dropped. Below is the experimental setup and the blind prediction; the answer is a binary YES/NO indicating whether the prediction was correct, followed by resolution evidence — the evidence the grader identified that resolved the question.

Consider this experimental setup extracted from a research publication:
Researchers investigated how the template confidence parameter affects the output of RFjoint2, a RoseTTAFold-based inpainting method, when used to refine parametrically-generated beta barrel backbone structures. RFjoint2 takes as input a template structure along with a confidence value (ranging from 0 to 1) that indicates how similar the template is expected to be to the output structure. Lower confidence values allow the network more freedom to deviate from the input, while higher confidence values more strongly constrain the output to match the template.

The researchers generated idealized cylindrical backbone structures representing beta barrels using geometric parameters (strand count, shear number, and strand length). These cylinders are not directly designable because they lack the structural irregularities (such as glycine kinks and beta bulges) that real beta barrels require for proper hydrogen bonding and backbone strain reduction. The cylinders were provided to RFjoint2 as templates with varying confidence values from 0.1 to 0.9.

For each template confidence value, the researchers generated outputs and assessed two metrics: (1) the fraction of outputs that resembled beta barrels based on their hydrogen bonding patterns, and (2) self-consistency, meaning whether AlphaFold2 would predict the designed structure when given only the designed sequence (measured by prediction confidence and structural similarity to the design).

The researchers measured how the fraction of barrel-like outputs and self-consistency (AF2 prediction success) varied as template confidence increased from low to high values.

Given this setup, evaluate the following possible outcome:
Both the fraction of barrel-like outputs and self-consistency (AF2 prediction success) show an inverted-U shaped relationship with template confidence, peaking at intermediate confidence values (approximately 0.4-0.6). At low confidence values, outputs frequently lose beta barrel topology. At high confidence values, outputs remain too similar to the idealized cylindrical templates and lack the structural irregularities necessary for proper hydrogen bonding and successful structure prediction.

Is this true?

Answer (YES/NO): NO